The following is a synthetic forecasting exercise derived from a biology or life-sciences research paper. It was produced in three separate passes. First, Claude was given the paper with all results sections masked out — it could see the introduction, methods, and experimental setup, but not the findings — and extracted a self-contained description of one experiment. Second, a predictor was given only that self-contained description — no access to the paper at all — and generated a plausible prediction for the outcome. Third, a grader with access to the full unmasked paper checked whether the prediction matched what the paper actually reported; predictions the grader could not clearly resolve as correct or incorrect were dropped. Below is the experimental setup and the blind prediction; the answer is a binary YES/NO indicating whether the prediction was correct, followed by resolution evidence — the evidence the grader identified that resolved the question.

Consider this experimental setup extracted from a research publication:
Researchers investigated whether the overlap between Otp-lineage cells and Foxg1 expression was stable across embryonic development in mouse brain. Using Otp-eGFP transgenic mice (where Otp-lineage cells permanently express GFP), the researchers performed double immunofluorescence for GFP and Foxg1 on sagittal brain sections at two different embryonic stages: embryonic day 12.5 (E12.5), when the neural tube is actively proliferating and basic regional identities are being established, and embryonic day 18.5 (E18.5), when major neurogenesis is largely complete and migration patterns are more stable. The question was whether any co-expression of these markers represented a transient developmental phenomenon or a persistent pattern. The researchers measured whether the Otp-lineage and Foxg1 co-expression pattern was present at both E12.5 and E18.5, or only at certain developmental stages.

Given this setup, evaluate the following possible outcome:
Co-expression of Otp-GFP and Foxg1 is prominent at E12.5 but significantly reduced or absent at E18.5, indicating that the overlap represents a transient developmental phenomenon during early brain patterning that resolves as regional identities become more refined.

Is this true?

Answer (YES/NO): NO